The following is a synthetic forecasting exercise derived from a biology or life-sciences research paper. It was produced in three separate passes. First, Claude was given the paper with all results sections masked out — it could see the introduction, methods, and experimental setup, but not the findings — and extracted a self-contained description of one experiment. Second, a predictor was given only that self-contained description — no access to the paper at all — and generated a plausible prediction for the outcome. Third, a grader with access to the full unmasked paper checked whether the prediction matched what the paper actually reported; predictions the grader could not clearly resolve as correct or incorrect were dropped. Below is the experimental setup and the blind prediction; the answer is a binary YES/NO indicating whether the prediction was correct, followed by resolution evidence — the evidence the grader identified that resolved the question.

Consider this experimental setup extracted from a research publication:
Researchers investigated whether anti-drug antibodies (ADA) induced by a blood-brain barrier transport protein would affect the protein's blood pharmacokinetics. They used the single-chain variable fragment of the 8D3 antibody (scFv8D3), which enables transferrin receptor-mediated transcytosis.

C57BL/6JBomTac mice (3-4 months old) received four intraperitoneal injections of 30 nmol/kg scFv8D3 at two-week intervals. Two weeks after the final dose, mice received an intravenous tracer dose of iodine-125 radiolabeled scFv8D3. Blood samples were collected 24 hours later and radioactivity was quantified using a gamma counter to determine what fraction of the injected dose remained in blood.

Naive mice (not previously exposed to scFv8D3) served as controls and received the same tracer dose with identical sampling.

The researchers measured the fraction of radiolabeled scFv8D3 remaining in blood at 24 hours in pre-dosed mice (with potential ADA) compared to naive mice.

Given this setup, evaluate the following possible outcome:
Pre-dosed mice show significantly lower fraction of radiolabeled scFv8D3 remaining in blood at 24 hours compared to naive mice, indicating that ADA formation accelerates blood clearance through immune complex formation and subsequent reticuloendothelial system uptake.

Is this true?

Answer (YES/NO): YES